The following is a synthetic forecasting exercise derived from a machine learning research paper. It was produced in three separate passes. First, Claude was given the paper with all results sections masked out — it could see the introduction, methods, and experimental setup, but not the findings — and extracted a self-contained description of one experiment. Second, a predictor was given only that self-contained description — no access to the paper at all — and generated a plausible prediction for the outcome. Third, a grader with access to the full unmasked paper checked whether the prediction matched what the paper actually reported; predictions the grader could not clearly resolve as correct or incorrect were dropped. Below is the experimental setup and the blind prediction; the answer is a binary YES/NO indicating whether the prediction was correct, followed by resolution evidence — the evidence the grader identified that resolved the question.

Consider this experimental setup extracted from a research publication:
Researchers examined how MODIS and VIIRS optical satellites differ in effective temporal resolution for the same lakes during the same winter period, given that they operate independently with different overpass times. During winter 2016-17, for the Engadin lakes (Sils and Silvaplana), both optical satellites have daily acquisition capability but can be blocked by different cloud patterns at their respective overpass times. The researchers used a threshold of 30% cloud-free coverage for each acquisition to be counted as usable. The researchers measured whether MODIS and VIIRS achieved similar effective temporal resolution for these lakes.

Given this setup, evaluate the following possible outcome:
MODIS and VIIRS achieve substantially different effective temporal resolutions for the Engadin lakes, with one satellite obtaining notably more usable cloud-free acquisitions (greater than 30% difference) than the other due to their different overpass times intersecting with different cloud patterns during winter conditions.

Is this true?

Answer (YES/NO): NO